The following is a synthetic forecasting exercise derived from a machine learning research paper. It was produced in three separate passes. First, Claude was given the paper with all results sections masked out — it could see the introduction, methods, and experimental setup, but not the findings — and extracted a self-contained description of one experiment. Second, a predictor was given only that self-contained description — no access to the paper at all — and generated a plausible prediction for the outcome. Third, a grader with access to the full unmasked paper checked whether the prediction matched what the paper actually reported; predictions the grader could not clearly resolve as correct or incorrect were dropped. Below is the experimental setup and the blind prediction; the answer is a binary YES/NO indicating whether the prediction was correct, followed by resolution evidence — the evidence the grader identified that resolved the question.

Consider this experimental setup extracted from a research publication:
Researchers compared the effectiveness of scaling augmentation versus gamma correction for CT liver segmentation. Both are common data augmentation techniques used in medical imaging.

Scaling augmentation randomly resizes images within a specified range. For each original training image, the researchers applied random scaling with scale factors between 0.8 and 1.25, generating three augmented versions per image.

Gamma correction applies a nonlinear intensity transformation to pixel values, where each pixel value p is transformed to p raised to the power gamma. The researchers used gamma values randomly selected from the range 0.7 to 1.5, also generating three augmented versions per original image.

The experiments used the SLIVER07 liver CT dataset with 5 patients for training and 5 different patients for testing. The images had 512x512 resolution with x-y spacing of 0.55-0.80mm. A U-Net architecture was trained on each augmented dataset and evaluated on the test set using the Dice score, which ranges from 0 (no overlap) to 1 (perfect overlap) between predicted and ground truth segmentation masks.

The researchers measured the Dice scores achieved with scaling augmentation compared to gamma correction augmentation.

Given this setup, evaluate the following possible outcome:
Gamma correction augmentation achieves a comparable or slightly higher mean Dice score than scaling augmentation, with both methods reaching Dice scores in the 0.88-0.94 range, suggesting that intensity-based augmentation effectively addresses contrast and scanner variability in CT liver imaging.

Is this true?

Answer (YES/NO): NO